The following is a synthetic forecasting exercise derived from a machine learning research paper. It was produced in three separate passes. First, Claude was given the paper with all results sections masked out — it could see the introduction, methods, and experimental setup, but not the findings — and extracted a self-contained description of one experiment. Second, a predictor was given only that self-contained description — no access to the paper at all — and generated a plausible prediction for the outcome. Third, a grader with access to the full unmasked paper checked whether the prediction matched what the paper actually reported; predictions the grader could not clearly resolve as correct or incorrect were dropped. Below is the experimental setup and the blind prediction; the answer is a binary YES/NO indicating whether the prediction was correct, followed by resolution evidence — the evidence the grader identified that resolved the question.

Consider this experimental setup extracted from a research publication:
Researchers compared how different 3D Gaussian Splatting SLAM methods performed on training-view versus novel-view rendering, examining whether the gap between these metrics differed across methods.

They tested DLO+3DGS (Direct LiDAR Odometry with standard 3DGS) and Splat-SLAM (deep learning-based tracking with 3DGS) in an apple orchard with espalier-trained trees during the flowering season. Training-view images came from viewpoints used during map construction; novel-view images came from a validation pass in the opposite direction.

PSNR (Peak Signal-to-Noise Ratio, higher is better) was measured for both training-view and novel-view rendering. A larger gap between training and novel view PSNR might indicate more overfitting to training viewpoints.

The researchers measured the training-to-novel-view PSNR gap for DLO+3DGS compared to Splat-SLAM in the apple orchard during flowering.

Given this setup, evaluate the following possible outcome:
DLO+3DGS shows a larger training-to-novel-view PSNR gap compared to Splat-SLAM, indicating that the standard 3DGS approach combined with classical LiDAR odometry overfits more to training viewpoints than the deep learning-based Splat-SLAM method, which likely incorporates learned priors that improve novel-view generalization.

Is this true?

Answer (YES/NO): NO